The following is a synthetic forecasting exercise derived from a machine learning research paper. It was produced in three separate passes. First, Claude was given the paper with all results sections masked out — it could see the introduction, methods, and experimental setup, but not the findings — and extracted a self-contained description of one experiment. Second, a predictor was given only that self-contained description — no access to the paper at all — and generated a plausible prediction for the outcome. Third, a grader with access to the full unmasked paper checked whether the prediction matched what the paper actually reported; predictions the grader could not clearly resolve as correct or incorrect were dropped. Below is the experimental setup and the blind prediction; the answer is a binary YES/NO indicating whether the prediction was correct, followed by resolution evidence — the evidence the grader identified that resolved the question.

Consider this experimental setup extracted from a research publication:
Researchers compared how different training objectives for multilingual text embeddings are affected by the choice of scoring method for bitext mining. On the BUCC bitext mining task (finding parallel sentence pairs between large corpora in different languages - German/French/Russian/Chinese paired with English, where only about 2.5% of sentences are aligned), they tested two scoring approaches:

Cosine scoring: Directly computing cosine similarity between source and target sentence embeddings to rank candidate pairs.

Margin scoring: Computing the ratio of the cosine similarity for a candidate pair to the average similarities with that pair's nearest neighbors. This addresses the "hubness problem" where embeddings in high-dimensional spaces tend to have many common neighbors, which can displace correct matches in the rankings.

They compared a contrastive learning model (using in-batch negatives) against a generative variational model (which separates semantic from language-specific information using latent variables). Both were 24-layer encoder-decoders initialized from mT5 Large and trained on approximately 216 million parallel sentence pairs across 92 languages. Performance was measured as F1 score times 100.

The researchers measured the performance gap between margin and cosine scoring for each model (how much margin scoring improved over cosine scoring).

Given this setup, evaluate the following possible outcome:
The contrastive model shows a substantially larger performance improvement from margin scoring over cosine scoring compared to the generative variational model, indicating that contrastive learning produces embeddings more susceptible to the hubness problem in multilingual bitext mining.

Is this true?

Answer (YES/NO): YES